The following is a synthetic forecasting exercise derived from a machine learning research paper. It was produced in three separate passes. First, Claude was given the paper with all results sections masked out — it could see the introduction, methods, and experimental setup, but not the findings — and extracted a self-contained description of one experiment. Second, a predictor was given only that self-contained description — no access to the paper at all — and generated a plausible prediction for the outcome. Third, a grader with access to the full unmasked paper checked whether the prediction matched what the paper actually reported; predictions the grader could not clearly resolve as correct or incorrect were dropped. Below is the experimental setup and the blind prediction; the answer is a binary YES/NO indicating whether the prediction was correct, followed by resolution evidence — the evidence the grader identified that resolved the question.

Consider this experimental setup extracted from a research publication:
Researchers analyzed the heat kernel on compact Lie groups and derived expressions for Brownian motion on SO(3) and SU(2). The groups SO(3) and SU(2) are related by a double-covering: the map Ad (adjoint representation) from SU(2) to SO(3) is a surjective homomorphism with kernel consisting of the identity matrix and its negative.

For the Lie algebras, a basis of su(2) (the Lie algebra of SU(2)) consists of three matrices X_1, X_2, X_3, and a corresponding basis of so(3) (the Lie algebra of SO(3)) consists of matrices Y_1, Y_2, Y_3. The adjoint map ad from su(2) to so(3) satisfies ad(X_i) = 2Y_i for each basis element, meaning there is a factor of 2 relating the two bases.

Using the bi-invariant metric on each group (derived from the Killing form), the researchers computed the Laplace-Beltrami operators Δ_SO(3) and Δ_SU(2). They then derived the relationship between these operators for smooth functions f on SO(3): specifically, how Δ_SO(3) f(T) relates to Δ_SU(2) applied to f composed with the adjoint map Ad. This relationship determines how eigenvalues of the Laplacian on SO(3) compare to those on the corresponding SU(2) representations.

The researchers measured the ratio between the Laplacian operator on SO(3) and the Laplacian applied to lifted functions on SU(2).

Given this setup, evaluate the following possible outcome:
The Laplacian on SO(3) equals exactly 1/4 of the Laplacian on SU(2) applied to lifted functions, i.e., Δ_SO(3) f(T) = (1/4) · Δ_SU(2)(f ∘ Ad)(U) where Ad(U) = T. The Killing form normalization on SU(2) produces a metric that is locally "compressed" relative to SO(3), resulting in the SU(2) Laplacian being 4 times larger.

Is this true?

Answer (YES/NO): YES